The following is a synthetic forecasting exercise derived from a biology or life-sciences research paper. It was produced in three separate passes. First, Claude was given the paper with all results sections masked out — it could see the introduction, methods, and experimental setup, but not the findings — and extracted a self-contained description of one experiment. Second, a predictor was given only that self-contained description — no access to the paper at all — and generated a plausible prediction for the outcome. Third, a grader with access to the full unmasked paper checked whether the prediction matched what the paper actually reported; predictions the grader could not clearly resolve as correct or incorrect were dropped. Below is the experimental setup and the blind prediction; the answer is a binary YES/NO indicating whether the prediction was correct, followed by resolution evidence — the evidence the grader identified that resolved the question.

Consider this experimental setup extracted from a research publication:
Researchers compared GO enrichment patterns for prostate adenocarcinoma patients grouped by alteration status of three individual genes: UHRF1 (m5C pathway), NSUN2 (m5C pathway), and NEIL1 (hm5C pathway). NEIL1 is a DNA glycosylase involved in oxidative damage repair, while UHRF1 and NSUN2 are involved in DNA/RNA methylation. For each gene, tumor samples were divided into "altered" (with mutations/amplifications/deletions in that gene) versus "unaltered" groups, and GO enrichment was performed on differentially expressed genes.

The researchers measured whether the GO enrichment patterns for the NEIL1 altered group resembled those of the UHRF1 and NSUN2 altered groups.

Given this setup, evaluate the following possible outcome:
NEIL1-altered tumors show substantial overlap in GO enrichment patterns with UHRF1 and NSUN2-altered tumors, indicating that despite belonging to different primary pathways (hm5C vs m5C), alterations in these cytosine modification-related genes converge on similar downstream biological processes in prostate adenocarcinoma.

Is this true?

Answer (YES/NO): NO